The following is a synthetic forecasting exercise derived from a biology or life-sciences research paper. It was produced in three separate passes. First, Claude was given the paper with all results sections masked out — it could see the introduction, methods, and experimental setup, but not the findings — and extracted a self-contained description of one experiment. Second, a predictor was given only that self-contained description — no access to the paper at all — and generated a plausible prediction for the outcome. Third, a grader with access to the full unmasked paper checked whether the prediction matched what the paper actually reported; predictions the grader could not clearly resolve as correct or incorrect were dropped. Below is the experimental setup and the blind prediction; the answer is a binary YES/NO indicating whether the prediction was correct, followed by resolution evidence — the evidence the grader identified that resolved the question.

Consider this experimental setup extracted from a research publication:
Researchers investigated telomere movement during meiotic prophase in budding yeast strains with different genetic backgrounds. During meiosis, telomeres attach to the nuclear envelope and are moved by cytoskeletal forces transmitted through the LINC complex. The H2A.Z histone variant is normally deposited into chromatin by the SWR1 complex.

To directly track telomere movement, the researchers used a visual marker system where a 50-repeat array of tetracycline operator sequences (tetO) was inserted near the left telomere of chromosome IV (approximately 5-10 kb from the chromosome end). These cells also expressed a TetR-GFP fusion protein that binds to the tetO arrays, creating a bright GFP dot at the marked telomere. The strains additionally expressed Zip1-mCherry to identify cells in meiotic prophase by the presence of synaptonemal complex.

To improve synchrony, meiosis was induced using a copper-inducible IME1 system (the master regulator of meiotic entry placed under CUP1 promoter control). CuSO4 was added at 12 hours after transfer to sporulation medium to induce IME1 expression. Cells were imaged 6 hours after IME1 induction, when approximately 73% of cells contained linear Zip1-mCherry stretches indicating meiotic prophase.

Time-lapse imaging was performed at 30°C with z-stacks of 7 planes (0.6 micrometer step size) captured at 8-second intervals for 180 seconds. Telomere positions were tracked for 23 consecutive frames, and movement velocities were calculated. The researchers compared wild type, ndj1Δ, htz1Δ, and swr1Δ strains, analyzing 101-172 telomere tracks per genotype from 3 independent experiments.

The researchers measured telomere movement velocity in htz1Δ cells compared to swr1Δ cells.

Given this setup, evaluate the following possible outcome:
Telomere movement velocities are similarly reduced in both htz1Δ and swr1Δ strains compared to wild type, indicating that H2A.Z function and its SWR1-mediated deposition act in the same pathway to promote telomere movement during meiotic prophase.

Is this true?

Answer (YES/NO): NO